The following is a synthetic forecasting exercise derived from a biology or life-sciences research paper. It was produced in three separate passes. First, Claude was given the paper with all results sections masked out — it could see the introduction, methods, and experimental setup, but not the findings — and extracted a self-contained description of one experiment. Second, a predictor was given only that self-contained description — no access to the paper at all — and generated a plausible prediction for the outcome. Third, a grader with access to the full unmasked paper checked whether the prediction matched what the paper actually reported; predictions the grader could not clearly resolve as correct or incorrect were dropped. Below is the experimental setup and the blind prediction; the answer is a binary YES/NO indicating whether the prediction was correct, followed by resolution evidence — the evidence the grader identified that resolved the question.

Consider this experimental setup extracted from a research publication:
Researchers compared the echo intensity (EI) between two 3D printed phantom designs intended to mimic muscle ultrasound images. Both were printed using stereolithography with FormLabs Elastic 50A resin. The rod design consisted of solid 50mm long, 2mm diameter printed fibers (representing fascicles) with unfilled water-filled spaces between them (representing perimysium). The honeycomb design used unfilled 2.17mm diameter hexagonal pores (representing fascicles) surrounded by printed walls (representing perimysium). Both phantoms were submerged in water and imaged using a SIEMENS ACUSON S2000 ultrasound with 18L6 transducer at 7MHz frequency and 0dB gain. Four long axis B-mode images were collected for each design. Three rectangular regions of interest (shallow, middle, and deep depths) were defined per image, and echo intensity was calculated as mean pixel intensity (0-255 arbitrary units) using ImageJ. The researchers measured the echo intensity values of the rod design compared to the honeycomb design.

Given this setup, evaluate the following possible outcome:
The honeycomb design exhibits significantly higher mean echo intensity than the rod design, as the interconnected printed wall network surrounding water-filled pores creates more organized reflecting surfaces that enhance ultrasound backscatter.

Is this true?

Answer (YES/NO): YES